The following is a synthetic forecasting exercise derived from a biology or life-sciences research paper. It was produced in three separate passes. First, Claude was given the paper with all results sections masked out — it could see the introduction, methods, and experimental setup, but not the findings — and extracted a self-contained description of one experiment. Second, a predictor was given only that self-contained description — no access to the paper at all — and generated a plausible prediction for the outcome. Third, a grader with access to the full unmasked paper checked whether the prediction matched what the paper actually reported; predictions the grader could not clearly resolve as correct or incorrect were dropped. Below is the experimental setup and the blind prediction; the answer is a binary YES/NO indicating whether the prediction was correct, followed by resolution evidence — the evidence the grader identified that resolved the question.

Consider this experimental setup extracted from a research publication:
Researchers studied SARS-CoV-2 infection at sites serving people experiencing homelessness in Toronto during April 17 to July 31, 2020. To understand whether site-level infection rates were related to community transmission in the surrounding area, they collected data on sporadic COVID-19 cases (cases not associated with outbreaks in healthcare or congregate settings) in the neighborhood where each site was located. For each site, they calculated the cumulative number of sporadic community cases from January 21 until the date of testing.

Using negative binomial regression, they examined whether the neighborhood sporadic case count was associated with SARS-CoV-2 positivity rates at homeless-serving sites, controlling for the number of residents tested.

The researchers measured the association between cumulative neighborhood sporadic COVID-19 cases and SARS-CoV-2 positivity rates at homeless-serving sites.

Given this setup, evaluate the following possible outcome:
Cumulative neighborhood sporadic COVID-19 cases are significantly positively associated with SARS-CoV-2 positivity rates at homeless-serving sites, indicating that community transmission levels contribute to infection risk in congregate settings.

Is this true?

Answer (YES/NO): NO